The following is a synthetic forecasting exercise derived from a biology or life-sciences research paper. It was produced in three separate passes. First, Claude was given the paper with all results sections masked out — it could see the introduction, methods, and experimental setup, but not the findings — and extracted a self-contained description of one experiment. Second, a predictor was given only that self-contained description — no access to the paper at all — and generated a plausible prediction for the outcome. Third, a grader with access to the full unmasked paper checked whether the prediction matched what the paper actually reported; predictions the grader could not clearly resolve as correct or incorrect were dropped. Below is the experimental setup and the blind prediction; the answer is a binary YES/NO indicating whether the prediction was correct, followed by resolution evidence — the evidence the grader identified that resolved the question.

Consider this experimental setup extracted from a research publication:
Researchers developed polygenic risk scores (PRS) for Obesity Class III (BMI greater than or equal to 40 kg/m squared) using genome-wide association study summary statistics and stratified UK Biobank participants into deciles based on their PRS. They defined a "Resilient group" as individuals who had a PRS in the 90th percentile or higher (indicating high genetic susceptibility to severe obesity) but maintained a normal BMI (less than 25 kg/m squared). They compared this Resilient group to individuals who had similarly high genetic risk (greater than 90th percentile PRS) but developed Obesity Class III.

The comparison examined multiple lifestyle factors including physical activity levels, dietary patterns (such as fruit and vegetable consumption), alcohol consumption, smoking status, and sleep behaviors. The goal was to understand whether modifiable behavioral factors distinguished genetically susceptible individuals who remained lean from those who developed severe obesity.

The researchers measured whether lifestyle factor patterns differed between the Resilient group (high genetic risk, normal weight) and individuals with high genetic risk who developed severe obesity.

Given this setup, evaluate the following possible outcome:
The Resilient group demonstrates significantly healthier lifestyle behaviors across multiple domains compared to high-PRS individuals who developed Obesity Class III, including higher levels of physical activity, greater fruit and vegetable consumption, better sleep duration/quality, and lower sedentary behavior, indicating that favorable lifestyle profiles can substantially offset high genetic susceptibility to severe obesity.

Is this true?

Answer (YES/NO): YES